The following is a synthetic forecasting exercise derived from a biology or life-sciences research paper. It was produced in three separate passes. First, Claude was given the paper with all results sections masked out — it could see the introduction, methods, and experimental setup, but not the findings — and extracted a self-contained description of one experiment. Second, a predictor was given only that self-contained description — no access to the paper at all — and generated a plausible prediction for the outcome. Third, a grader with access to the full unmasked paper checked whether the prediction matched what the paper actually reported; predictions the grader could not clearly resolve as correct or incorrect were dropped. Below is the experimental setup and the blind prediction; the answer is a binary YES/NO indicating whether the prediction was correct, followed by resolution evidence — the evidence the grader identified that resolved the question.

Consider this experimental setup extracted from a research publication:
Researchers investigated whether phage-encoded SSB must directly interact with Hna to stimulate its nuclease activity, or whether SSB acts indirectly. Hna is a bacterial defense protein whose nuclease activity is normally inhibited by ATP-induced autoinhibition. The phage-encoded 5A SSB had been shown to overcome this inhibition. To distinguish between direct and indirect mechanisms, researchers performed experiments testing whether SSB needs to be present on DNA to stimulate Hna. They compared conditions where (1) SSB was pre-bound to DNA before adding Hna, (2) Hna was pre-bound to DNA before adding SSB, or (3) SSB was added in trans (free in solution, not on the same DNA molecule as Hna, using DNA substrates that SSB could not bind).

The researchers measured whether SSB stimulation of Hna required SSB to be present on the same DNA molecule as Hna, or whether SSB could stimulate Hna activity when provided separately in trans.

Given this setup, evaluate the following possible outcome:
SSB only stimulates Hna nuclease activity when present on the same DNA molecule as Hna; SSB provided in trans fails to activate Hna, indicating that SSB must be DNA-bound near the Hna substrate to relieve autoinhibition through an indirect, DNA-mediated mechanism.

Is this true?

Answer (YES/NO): NO